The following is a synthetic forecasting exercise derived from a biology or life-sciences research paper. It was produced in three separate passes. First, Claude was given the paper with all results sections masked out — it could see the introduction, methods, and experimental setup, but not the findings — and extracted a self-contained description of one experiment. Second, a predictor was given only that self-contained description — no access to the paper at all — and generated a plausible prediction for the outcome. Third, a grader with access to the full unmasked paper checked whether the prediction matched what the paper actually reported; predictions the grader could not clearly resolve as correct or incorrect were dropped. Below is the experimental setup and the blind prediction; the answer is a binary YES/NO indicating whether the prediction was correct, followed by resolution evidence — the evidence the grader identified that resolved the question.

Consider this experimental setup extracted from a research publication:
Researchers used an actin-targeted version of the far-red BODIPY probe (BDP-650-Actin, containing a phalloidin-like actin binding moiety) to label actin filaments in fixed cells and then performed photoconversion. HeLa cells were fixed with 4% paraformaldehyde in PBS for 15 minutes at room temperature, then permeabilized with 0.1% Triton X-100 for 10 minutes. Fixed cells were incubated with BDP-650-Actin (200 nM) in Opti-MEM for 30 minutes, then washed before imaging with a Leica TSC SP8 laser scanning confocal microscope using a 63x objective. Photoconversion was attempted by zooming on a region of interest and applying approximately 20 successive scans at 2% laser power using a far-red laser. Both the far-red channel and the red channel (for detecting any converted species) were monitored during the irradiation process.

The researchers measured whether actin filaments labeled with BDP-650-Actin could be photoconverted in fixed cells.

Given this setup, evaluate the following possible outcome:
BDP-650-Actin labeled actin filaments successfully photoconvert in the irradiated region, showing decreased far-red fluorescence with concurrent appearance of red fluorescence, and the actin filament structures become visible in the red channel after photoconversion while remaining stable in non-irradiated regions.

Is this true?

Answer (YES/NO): YES